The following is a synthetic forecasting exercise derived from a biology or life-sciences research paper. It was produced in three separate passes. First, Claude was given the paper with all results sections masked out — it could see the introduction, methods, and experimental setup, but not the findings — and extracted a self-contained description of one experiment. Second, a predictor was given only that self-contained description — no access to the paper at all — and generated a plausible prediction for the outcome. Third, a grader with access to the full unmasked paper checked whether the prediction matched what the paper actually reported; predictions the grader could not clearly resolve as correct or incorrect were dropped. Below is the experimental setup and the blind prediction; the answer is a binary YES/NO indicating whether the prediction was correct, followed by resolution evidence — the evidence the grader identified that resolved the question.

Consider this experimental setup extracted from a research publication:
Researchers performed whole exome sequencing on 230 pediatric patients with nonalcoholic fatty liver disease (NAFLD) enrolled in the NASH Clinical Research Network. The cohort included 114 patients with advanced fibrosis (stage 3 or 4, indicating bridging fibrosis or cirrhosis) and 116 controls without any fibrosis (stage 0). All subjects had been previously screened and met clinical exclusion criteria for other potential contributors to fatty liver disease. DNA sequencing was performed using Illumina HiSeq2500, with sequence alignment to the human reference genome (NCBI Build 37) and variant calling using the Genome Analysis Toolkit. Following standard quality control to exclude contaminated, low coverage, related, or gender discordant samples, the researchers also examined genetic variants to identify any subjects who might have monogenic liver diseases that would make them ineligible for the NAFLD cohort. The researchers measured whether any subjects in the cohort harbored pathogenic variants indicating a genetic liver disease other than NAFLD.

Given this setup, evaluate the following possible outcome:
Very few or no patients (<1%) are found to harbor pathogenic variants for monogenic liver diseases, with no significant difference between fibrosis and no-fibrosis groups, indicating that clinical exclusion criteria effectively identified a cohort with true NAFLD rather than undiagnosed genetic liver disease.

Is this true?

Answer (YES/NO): YES